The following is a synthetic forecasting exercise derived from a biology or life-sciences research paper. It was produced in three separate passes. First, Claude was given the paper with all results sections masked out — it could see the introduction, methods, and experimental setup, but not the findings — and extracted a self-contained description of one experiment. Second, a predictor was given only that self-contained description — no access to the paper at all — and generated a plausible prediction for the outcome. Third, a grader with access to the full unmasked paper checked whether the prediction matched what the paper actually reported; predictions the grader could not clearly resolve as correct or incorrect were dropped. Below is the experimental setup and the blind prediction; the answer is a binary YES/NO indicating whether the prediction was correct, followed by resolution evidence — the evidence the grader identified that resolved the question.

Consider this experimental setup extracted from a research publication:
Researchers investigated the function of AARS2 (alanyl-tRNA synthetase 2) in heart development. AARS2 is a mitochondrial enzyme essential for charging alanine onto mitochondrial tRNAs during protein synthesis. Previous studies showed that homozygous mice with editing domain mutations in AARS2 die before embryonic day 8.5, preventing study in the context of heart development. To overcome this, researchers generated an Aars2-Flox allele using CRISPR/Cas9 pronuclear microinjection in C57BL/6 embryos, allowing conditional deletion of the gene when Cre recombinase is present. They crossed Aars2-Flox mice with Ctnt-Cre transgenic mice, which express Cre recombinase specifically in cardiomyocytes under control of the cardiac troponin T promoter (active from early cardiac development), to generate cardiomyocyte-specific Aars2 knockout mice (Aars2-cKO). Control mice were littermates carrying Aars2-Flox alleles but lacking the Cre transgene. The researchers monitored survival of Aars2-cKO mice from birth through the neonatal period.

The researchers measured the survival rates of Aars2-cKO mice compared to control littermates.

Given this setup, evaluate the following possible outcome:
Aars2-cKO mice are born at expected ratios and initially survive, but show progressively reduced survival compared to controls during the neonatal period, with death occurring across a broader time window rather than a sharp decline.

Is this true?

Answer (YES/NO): NO